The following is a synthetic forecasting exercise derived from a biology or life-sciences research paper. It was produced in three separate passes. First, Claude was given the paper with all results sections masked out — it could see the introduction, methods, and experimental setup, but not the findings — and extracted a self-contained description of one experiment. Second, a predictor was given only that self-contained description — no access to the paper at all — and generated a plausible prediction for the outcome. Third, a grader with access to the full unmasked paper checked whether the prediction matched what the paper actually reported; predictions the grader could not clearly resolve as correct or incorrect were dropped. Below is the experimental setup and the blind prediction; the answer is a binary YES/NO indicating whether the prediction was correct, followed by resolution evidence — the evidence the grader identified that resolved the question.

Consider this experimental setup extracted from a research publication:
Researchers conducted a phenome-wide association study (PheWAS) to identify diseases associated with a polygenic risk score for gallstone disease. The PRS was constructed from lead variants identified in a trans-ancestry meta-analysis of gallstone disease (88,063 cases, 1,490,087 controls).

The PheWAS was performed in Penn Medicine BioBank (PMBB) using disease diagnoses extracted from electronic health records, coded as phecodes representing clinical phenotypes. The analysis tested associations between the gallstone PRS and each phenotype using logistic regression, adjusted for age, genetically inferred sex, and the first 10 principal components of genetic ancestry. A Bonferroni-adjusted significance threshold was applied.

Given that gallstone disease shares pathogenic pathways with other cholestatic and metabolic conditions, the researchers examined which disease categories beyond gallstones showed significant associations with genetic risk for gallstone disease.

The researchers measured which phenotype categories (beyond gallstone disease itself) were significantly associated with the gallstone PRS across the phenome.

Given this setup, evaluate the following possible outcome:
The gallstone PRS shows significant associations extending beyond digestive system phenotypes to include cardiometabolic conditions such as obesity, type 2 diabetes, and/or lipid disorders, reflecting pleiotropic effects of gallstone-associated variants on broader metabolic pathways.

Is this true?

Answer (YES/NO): NO